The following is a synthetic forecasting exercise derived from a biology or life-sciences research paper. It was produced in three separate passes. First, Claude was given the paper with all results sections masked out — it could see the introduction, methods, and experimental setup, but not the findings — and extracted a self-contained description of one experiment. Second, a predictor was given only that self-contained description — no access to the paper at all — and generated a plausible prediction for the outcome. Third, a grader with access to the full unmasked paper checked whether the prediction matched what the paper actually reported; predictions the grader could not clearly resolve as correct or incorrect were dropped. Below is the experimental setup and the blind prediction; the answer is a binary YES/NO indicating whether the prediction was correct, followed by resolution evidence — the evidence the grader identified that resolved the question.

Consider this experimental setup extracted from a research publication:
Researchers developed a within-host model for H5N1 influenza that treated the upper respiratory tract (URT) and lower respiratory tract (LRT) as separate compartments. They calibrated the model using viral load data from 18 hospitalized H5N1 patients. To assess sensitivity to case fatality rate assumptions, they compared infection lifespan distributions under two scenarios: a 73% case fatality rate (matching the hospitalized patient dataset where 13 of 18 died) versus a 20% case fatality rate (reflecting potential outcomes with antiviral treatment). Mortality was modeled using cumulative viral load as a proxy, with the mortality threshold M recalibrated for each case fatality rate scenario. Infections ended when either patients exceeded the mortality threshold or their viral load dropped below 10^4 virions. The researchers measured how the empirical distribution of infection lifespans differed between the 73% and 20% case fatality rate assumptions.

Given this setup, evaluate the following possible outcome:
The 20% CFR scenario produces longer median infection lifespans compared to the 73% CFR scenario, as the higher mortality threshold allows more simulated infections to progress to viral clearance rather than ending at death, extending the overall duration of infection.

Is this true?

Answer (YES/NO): YES